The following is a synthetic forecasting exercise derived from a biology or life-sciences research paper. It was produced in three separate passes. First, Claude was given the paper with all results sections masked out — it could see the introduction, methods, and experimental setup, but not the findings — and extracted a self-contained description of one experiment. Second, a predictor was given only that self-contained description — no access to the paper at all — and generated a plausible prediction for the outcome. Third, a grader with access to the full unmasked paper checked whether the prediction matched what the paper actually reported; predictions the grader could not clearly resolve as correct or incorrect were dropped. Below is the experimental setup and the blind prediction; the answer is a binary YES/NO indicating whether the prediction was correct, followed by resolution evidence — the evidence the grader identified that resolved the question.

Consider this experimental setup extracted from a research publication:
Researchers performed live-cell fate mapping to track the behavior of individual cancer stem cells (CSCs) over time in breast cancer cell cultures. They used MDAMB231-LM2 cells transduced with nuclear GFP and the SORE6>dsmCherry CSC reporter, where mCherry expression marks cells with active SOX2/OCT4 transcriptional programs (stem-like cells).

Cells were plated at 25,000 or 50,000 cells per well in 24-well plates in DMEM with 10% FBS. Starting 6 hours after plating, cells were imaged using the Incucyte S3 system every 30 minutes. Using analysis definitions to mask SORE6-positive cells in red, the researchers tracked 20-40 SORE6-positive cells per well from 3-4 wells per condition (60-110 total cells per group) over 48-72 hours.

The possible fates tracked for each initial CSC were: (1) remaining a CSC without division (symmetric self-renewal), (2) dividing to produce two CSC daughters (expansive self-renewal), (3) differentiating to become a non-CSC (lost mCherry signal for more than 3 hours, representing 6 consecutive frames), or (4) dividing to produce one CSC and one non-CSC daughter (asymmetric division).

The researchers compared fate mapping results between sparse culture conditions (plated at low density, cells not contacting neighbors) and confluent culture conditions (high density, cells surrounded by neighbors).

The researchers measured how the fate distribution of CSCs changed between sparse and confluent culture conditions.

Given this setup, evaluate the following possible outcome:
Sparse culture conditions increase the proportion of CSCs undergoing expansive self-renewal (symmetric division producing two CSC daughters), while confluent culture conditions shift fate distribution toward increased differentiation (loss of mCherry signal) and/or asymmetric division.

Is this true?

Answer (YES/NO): YES